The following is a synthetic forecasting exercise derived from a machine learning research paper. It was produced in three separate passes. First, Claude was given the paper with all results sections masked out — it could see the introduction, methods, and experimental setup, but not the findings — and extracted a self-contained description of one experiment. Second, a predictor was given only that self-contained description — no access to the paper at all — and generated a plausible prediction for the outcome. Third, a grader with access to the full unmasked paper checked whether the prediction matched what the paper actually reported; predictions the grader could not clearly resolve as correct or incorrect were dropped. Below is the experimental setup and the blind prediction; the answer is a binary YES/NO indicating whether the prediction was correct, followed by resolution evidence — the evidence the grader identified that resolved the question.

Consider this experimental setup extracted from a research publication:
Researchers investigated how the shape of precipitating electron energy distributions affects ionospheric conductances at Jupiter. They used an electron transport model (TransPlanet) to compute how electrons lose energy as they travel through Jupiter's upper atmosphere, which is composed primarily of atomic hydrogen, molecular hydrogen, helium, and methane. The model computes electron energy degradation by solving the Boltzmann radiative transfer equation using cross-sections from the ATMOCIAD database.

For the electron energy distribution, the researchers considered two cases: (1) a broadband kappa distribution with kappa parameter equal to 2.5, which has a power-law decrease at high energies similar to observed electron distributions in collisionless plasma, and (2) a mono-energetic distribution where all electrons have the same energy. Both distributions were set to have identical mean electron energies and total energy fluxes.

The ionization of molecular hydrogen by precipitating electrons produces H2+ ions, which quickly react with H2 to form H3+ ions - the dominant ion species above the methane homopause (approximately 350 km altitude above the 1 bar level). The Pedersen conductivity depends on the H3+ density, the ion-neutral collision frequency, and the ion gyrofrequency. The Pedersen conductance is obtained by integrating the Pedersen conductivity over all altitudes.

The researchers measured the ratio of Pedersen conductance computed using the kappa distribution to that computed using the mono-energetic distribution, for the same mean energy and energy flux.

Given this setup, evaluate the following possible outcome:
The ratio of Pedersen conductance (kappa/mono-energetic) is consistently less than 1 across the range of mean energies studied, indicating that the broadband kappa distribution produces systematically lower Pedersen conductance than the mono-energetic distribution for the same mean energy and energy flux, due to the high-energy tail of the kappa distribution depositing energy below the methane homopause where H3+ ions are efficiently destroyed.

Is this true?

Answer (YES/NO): NO